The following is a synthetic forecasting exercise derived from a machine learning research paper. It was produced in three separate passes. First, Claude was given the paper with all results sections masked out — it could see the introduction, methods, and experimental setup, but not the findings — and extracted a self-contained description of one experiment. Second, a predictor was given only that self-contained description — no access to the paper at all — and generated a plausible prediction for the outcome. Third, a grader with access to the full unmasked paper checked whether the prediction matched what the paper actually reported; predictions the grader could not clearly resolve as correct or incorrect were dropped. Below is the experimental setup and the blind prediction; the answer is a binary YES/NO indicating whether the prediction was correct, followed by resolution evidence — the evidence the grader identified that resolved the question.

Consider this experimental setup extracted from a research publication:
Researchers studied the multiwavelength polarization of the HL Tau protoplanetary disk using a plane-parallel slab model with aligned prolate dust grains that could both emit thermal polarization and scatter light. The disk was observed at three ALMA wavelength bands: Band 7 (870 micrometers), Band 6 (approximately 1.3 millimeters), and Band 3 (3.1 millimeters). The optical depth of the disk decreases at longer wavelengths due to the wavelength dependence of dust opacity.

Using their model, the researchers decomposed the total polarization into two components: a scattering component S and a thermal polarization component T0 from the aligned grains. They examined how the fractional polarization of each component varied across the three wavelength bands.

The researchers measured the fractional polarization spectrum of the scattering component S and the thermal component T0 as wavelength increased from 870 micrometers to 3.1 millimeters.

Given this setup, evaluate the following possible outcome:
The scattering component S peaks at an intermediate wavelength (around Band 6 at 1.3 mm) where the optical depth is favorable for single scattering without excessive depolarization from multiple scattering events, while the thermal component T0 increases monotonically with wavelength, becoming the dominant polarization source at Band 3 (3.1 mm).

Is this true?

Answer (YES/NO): NO